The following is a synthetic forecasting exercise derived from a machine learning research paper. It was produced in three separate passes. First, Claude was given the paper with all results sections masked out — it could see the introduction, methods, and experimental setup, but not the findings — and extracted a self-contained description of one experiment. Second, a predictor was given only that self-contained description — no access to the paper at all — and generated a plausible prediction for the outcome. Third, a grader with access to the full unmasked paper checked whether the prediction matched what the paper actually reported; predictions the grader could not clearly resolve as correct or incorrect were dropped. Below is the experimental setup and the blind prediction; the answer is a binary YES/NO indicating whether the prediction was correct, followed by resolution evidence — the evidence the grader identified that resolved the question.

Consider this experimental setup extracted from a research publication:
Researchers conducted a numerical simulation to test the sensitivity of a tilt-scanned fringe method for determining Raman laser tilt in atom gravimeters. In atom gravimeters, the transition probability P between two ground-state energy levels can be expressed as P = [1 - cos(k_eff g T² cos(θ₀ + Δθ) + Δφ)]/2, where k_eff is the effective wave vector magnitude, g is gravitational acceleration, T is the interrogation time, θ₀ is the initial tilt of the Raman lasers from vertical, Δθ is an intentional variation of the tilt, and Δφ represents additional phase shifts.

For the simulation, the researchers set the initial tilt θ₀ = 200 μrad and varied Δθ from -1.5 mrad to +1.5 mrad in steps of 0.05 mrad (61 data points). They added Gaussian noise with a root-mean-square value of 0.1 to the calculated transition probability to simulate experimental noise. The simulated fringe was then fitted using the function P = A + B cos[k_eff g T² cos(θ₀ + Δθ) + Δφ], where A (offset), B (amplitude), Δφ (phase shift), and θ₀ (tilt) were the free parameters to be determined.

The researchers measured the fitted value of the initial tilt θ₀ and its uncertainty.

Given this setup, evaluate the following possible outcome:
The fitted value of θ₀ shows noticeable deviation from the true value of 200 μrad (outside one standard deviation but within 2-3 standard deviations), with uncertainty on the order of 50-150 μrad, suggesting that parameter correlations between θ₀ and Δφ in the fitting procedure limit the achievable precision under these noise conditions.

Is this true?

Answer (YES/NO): NO